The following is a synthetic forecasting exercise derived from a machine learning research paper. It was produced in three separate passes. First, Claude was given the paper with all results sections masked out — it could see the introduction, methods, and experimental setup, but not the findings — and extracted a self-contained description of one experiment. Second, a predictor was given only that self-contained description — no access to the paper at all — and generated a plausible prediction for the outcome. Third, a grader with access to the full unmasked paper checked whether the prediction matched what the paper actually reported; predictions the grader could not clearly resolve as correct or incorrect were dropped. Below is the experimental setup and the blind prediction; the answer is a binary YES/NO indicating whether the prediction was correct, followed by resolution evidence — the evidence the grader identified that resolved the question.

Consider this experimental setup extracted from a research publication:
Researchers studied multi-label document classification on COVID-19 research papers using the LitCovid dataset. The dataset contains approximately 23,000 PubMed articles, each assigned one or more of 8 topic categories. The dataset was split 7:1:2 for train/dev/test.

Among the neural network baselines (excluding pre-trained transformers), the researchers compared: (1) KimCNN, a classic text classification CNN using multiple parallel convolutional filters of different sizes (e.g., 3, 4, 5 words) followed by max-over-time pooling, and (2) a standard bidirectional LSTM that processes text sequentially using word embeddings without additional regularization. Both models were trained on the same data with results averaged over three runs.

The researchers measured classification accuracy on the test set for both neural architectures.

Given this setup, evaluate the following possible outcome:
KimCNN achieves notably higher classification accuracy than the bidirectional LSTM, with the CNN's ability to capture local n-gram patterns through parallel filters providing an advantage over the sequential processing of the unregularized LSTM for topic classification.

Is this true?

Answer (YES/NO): NO